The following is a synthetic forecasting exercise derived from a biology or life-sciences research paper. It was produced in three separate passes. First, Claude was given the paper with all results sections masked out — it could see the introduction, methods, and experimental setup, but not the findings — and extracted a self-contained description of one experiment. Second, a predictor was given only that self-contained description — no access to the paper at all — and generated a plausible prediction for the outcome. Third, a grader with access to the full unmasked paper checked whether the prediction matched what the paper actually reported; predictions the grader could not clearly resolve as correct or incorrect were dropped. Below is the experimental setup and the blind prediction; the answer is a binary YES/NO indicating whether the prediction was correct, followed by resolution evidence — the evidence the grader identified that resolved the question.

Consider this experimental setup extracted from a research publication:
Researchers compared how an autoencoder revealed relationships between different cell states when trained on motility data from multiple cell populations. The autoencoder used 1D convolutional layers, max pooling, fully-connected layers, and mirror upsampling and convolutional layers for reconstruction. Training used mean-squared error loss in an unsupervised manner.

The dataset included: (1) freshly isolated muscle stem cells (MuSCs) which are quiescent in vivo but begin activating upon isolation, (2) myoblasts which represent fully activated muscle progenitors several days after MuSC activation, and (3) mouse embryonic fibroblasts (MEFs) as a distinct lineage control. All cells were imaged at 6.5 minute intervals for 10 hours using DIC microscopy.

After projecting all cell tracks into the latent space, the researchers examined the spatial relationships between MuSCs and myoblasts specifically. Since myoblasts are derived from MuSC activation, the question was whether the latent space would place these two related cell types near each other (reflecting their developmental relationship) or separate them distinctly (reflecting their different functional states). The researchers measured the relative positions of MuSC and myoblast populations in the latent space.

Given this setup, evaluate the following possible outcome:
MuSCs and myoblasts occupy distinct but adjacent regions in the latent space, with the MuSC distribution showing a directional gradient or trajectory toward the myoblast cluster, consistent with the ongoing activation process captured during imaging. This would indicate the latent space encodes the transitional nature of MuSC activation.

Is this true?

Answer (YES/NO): NO